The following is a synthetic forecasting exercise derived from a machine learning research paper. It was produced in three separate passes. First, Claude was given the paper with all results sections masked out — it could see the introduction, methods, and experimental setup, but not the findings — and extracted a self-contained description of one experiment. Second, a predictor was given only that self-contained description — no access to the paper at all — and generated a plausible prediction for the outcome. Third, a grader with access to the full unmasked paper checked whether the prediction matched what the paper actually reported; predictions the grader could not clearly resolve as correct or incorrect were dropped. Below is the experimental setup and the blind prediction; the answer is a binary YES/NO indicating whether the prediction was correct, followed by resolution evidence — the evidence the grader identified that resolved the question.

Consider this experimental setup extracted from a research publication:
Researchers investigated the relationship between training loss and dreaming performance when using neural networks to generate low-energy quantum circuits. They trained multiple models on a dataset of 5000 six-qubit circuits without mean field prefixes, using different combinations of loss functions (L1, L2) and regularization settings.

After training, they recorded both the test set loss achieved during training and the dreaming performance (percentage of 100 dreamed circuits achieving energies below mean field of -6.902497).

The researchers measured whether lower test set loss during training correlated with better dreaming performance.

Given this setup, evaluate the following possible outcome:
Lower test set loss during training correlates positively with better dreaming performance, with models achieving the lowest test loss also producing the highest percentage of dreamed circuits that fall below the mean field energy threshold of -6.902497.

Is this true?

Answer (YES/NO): NO